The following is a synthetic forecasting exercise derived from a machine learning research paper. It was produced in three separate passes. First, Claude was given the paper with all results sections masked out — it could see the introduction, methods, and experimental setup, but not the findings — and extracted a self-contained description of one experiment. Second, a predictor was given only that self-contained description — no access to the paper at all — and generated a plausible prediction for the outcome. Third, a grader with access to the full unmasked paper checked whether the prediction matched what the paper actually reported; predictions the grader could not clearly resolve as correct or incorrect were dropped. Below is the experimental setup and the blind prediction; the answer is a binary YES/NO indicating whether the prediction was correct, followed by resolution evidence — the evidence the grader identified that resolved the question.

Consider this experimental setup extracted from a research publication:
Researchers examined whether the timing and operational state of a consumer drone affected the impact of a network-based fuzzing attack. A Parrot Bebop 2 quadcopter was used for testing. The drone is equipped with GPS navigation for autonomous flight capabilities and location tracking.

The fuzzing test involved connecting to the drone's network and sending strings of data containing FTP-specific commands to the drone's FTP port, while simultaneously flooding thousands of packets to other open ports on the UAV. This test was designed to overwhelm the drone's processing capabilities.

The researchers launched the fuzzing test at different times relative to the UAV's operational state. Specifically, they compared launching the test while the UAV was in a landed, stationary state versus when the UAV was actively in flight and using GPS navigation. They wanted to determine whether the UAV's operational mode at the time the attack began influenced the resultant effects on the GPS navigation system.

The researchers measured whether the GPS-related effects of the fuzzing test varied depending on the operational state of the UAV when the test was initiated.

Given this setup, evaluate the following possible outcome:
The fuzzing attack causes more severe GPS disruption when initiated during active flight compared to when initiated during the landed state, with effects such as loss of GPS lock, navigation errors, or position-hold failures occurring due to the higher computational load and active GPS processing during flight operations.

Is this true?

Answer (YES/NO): NO